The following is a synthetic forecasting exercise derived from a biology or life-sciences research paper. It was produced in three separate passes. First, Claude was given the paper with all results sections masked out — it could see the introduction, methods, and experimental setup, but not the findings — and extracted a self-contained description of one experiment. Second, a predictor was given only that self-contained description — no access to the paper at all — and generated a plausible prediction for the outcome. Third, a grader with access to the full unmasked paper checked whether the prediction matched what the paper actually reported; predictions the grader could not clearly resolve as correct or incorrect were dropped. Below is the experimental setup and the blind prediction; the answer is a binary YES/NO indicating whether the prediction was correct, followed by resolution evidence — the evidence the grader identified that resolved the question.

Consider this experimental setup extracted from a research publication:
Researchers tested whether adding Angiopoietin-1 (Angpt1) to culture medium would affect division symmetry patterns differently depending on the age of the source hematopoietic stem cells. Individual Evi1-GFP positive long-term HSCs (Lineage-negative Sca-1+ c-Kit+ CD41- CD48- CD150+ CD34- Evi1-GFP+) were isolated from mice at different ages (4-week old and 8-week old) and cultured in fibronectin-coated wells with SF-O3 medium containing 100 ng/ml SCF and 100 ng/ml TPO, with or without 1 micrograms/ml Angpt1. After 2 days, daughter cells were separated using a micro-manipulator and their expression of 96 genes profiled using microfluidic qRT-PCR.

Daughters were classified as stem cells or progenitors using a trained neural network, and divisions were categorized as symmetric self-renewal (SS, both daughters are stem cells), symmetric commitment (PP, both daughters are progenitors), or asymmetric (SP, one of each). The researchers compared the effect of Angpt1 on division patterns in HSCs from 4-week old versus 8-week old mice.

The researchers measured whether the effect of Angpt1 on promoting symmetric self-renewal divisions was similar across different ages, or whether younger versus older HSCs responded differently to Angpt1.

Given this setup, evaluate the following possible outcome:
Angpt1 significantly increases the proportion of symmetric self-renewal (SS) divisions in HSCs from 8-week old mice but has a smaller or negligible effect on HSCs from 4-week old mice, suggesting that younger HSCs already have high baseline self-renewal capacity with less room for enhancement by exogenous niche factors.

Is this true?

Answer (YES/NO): YES